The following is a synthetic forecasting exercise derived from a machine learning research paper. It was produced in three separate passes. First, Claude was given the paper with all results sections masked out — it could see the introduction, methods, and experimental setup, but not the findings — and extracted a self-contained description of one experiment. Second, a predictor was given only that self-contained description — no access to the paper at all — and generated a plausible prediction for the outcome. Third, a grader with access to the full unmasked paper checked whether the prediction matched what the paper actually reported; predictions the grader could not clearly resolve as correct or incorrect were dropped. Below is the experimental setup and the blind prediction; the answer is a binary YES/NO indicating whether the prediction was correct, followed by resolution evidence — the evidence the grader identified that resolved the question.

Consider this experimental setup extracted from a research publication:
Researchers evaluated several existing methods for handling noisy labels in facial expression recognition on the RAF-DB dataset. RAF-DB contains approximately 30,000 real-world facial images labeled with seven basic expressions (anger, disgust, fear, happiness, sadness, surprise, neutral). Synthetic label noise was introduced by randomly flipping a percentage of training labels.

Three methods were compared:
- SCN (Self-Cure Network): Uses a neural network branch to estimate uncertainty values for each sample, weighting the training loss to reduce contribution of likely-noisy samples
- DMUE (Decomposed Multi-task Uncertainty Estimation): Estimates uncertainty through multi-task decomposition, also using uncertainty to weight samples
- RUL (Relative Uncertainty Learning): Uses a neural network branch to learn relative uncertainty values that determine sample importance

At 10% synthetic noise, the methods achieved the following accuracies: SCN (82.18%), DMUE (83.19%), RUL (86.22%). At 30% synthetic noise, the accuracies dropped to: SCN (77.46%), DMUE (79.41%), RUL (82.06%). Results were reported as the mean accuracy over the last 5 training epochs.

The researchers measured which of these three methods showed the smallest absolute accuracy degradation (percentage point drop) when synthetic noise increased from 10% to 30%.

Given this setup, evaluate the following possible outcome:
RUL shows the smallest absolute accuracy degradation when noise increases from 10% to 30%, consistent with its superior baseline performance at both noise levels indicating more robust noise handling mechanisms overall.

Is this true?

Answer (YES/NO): NO